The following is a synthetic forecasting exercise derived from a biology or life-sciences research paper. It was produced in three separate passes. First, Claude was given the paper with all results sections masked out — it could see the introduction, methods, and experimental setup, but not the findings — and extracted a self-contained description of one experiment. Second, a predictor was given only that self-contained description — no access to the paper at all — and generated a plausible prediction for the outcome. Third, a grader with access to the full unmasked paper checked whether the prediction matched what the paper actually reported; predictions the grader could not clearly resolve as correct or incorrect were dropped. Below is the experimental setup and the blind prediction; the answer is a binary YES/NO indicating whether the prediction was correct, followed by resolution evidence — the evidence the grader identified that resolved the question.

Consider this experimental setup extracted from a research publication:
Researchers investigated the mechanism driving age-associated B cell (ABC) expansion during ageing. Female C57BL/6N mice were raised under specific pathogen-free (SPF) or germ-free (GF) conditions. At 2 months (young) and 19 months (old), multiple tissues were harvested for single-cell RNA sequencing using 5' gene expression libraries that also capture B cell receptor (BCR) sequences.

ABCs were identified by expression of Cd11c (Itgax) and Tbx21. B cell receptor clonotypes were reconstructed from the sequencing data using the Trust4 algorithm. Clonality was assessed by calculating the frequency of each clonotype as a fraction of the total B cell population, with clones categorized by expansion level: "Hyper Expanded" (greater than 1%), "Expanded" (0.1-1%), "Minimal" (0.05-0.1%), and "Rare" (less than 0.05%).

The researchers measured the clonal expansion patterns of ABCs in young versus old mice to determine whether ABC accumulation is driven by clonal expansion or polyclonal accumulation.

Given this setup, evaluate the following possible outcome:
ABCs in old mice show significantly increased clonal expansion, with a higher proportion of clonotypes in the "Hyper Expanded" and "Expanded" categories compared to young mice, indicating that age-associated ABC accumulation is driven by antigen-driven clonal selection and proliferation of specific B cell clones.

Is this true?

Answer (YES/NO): YES